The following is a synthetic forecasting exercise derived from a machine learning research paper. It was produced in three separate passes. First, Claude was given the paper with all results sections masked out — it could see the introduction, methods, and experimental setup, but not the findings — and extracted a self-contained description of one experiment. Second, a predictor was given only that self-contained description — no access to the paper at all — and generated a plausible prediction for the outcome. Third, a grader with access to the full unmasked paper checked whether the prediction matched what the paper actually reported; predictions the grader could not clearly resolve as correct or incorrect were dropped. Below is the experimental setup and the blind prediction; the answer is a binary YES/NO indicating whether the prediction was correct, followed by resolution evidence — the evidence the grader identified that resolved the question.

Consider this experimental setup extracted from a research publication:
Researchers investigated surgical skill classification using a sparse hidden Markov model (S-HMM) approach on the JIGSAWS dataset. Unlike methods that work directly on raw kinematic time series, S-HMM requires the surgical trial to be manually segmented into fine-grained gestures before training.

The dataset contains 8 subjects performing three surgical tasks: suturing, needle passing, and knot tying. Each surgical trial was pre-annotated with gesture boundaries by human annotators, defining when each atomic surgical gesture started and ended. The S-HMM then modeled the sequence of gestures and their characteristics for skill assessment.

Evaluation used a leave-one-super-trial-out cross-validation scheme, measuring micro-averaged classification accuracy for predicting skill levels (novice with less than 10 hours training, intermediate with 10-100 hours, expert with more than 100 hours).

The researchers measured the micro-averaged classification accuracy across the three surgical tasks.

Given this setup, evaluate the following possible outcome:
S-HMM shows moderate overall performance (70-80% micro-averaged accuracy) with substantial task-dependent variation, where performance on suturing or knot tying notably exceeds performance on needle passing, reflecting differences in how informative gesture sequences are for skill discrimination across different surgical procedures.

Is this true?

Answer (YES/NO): NO